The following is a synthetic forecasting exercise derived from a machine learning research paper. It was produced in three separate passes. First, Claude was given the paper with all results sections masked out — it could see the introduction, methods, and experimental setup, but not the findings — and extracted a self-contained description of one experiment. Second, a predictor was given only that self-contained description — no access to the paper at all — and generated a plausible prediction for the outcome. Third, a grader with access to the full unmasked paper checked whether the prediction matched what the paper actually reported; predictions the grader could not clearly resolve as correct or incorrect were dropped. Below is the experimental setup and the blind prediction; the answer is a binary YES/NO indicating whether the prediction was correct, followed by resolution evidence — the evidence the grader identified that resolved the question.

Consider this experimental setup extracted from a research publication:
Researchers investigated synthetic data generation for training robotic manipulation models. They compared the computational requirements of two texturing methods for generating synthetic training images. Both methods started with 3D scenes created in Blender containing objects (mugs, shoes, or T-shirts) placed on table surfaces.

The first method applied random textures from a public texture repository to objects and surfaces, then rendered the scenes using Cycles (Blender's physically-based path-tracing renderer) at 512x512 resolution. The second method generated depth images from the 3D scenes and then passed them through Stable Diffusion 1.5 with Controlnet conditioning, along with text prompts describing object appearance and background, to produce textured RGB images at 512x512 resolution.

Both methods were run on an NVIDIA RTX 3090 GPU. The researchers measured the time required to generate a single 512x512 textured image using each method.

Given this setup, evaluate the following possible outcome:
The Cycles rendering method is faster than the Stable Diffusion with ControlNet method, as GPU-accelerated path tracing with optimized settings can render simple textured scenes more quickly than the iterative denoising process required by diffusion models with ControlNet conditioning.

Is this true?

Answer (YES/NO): NO